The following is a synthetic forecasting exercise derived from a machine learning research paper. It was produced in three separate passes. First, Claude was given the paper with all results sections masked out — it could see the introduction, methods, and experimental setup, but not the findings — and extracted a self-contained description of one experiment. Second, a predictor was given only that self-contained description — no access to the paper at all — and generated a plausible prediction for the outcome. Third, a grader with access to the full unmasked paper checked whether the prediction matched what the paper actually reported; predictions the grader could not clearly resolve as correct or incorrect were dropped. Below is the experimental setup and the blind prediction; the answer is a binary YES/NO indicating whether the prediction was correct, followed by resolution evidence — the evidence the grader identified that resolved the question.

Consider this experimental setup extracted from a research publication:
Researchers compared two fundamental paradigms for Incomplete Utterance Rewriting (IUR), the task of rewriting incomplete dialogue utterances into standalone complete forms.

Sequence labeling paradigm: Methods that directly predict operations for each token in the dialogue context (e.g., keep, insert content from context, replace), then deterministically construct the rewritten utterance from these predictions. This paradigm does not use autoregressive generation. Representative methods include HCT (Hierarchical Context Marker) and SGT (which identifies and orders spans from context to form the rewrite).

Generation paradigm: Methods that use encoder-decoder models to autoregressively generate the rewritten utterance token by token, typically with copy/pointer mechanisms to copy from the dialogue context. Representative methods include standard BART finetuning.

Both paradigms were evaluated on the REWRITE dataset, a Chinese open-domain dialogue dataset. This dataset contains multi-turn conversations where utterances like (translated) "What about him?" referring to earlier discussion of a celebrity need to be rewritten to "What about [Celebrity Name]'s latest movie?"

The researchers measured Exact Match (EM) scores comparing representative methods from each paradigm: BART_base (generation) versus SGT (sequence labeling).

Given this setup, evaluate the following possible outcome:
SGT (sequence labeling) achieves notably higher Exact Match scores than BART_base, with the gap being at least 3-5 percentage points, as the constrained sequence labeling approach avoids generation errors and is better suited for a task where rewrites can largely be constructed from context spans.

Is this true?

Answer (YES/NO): NO